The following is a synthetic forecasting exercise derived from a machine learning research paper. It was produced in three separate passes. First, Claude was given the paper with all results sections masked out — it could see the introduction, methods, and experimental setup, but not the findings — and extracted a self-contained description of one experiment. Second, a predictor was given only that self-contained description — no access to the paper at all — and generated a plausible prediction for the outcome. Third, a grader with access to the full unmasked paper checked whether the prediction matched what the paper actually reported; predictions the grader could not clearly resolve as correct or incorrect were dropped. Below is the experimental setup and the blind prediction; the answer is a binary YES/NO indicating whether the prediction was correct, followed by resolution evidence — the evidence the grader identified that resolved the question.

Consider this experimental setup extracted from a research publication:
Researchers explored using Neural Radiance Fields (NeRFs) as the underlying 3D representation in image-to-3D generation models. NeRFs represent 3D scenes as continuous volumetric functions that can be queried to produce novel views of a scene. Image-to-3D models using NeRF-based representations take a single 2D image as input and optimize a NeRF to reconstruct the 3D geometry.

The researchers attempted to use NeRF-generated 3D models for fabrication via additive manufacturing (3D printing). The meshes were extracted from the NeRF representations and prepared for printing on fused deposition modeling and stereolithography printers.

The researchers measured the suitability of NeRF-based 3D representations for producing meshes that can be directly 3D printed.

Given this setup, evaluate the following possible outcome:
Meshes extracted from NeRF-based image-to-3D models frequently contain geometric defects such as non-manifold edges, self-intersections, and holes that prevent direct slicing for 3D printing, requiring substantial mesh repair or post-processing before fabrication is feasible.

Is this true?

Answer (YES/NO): YES